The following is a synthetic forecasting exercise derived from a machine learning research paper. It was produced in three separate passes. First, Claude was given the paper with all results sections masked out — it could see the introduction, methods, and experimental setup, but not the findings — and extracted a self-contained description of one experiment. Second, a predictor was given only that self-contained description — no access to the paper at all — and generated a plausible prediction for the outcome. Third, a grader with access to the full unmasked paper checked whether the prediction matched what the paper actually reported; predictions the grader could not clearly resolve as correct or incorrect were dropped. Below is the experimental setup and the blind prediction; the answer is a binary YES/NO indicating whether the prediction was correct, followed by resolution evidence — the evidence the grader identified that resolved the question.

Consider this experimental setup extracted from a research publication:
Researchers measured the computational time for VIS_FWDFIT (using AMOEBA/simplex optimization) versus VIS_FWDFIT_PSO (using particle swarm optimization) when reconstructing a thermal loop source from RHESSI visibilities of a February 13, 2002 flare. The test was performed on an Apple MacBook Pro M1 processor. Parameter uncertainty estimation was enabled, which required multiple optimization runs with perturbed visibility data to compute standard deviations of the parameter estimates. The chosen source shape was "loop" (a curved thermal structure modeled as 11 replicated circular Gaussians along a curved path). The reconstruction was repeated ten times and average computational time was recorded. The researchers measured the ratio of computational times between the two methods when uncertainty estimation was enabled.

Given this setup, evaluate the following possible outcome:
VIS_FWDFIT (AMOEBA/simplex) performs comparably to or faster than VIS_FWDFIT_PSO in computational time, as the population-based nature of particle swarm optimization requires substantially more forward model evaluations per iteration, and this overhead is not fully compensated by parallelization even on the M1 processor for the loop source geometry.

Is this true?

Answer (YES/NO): YES